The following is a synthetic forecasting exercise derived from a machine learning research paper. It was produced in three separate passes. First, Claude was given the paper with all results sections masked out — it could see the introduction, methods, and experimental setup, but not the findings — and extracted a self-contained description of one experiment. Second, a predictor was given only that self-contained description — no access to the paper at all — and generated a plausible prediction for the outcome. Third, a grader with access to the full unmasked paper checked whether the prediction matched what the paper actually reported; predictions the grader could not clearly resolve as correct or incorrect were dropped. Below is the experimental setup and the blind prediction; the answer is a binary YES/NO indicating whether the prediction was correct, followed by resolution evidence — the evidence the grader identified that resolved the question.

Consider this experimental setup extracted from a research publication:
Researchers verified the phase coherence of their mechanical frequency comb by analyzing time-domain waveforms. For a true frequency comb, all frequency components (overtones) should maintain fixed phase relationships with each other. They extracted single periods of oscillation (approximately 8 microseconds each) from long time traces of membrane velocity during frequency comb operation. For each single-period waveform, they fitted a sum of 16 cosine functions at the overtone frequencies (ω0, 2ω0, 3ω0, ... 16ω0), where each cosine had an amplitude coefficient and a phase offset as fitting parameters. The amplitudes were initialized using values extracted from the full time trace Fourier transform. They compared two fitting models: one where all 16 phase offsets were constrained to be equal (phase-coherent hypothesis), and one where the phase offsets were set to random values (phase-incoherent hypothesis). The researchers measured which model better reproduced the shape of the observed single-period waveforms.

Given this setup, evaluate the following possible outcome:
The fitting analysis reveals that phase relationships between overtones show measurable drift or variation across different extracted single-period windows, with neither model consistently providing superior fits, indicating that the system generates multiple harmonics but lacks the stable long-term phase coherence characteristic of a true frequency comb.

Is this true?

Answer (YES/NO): NO